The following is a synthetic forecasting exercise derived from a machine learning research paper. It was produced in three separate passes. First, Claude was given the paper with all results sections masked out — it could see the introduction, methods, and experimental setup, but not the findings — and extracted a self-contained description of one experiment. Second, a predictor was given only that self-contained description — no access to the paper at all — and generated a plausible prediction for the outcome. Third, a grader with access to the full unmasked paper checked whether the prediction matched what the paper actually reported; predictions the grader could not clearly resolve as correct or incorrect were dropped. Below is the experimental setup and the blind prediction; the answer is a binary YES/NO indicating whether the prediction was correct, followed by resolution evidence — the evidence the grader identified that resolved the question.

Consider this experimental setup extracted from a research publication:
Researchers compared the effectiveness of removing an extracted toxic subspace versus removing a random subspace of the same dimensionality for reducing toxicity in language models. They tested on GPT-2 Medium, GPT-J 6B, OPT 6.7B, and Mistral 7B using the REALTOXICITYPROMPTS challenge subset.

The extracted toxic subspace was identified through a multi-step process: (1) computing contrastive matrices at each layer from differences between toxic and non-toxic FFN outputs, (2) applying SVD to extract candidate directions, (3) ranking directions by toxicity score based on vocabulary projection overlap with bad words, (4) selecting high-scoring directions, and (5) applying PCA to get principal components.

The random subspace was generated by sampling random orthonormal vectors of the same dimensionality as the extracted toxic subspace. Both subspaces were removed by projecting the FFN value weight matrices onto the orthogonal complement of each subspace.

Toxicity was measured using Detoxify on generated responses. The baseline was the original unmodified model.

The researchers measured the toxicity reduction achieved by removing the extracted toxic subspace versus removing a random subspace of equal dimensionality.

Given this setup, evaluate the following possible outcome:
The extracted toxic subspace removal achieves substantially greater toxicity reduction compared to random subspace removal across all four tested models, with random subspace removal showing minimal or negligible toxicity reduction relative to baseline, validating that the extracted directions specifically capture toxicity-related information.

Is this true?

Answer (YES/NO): YES